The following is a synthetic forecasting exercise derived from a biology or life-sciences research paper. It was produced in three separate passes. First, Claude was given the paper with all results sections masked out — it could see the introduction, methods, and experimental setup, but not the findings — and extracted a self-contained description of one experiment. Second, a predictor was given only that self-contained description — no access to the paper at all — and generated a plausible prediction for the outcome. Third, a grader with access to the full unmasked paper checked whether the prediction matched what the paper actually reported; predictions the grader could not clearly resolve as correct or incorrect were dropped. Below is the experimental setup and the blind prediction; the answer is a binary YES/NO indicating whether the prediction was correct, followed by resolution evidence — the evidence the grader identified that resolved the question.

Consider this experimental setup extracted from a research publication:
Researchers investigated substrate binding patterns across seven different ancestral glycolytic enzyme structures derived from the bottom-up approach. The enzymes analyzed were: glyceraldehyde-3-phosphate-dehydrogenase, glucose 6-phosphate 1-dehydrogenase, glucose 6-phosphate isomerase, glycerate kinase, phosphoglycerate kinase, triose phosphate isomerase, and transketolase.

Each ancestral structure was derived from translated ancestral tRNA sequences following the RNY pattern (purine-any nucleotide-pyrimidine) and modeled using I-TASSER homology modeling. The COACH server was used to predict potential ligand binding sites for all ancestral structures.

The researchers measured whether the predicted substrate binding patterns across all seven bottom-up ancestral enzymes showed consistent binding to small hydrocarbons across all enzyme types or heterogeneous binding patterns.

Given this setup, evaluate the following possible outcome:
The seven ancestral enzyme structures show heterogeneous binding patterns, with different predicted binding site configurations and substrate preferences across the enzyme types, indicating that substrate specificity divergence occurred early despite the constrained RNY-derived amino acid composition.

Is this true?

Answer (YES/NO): NO